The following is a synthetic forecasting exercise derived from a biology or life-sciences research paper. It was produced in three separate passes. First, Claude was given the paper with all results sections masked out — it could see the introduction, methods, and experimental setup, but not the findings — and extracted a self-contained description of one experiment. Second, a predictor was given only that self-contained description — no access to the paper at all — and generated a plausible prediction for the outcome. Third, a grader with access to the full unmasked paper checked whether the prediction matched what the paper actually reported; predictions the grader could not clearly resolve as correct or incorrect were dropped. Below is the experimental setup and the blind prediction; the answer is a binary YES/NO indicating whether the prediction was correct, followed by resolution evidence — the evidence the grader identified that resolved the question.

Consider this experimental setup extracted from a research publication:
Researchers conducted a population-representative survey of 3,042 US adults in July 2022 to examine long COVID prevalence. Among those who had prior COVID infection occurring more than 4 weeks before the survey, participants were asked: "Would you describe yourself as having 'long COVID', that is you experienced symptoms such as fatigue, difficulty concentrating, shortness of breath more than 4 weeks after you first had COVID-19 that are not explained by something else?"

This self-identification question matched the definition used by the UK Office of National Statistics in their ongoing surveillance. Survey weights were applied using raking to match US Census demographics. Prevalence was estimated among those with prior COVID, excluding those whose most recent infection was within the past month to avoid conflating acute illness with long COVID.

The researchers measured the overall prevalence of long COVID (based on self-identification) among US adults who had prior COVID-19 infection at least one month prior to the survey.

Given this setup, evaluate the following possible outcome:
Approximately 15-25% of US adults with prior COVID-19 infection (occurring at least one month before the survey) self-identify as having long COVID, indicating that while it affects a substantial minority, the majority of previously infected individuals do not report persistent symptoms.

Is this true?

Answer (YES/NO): NO